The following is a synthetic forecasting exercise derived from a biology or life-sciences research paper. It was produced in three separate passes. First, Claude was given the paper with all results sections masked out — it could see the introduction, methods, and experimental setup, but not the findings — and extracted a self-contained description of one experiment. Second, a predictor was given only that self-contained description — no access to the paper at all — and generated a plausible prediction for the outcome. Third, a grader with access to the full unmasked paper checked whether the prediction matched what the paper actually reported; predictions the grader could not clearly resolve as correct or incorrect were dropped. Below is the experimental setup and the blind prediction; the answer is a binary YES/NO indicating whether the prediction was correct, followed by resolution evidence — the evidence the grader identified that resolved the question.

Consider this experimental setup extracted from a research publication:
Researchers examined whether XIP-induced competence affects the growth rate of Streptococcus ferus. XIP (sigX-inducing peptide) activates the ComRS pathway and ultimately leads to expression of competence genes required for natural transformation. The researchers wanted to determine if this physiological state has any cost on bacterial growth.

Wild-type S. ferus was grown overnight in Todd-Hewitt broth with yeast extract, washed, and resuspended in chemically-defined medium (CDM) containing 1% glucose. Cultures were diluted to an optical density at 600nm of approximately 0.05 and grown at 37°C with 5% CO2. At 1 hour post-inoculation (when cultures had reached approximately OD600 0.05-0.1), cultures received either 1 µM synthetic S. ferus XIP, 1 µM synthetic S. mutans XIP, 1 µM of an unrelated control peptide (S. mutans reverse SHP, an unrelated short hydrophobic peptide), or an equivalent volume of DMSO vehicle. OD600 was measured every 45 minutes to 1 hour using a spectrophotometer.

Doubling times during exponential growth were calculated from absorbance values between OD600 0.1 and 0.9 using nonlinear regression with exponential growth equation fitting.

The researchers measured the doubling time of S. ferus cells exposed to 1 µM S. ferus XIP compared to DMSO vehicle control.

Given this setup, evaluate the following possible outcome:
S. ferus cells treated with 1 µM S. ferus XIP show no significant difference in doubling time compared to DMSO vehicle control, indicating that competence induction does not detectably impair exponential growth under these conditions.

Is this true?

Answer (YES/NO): NO